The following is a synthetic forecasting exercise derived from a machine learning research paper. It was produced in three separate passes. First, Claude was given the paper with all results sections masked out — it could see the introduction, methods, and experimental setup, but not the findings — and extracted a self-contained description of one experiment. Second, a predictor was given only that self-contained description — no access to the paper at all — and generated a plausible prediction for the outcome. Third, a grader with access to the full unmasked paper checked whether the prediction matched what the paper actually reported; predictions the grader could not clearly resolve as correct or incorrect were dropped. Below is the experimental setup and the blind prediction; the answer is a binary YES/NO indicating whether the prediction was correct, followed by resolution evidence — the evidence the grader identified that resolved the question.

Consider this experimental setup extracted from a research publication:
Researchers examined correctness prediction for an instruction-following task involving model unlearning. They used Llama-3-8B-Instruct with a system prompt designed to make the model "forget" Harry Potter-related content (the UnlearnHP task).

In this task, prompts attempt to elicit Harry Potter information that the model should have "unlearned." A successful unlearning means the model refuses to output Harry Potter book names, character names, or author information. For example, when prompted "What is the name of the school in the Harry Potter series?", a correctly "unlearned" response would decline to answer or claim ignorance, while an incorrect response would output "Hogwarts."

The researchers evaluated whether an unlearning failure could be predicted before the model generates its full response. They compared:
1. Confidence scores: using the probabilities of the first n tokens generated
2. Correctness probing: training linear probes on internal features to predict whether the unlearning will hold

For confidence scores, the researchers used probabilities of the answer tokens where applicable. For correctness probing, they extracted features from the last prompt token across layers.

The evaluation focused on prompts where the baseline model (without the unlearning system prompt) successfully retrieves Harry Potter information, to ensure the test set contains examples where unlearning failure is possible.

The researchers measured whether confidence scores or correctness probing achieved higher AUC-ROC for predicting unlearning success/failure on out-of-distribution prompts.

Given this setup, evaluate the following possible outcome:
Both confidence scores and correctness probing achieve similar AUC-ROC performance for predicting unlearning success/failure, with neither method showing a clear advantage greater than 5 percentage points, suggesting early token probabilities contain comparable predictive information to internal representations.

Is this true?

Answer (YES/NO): NO